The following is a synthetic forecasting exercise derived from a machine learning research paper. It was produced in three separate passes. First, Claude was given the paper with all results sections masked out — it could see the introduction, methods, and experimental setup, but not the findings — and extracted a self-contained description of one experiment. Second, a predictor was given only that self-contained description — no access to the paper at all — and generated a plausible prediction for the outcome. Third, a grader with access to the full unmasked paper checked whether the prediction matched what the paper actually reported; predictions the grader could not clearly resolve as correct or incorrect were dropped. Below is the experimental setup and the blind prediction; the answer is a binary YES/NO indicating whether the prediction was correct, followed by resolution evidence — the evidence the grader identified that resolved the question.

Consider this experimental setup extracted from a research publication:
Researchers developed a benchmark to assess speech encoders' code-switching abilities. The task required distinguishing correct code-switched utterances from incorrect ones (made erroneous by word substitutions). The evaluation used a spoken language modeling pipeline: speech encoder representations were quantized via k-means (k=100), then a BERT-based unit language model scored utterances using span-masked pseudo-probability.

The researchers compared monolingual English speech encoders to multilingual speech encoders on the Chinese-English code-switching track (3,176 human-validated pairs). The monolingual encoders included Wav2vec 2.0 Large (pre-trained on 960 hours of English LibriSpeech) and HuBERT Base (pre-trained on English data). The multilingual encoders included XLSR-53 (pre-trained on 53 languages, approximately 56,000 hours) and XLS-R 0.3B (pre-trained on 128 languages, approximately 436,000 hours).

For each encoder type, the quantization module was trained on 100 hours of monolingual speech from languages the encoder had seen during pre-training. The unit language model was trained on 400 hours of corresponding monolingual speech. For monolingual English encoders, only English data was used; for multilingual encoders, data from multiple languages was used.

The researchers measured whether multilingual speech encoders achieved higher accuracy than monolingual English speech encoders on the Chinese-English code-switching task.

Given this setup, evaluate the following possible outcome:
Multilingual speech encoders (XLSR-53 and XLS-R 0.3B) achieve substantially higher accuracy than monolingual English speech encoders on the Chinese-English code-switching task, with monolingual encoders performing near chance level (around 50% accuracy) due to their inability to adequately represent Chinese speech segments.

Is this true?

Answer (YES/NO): NO